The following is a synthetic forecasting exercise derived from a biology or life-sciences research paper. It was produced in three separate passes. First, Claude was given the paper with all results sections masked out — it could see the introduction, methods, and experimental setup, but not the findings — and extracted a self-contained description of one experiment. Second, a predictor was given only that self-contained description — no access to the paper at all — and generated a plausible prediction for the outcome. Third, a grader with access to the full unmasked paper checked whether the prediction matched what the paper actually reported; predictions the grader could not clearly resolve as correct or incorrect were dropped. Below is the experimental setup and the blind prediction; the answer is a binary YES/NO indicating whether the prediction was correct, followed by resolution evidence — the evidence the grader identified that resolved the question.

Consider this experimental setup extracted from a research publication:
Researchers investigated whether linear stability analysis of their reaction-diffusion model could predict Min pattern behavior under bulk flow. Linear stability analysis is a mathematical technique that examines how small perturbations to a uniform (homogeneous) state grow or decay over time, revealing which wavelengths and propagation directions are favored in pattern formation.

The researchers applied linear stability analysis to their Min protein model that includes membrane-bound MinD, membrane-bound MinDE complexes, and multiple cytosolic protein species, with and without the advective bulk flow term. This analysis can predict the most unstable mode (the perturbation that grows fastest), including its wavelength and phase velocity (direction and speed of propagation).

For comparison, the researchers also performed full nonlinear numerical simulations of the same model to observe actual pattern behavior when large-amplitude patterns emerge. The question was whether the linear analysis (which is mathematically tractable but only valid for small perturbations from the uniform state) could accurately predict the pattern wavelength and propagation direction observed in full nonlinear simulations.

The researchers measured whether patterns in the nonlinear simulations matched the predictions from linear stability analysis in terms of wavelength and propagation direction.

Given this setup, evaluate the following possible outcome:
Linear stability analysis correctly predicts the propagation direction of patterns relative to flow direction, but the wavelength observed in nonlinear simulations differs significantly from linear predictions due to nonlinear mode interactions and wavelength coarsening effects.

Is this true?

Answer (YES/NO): NO